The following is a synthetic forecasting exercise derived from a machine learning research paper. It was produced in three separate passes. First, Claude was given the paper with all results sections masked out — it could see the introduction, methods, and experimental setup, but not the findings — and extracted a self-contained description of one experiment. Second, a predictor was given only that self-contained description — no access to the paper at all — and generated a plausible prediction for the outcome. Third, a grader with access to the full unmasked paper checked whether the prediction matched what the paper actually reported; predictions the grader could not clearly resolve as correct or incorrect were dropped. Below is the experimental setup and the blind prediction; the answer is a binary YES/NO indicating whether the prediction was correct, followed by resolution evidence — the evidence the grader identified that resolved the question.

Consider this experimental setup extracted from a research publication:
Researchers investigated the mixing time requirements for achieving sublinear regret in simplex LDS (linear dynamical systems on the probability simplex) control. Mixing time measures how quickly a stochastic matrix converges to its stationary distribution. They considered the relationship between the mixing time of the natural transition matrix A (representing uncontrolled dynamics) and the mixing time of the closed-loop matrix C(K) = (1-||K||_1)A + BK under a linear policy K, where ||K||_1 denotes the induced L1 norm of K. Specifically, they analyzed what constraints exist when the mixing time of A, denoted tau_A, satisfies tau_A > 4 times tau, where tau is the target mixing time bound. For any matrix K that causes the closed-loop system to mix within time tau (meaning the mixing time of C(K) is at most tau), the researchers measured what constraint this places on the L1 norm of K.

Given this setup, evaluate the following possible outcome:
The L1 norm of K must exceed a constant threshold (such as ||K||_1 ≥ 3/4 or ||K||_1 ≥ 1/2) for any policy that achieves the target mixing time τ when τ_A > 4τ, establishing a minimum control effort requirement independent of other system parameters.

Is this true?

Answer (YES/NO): NO